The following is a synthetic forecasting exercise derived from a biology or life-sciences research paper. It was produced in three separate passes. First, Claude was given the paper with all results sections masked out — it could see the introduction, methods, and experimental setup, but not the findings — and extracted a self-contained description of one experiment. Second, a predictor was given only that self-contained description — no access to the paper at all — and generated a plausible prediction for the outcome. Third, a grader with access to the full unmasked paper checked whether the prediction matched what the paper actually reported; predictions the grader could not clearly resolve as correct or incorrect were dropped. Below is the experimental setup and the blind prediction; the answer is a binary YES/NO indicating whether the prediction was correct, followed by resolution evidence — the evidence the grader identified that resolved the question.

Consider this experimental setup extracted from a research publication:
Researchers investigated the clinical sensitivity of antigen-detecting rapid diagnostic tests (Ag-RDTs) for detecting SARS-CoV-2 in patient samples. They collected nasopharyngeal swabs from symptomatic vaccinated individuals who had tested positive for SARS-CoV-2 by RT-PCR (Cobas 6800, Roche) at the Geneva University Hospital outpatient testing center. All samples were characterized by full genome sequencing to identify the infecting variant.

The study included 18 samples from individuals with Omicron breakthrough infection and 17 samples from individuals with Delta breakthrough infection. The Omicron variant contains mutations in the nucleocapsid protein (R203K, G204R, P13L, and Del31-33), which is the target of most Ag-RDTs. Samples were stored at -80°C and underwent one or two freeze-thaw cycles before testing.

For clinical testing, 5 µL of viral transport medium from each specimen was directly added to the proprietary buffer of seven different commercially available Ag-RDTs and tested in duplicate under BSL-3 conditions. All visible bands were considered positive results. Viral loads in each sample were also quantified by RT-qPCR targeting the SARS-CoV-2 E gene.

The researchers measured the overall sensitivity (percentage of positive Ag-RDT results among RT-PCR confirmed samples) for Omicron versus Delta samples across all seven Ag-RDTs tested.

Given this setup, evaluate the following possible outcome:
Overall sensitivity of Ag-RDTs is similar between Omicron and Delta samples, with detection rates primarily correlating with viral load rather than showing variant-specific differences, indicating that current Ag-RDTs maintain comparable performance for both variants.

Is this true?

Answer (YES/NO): NO